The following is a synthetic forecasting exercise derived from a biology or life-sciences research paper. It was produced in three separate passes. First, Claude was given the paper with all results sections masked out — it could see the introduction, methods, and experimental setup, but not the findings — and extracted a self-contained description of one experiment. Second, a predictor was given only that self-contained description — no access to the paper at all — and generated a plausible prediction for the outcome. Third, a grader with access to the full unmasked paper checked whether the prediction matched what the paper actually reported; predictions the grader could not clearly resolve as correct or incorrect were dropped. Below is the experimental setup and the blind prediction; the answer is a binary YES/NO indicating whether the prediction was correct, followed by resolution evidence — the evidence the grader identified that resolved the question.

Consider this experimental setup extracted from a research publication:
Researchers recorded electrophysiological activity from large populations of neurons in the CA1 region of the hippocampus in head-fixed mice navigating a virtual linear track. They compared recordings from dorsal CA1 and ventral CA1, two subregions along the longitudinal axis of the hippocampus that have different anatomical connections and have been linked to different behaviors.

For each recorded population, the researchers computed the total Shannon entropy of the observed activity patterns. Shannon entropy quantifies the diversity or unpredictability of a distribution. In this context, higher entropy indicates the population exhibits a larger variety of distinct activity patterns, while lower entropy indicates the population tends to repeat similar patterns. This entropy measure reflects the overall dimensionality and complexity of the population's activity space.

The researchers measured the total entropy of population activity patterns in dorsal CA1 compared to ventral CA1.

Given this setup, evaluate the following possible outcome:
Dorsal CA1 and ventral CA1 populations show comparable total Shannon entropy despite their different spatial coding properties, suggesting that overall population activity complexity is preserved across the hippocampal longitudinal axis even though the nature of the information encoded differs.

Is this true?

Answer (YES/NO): NO